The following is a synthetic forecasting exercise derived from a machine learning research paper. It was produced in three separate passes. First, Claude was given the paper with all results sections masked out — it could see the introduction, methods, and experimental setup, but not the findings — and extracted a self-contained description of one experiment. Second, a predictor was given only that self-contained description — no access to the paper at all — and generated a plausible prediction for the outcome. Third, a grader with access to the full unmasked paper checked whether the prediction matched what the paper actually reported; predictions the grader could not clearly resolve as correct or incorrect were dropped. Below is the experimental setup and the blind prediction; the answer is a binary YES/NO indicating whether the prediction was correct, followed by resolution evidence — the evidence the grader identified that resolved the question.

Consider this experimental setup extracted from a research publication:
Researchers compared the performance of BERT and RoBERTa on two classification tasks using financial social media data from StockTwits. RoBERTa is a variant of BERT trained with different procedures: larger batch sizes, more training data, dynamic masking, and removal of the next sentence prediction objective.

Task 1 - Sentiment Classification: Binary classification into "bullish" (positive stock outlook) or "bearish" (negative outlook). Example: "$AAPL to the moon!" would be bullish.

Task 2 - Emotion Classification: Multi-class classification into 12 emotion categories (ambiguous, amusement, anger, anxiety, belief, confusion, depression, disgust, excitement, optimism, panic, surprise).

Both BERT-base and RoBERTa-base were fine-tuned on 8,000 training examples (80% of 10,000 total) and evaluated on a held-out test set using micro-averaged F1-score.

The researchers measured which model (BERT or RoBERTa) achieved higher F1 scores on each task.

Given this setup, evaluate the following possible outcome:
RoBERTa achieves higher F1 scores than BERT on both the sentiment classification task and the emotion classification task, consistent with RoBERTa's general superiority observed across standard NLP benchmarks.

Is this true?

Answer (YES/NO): NO